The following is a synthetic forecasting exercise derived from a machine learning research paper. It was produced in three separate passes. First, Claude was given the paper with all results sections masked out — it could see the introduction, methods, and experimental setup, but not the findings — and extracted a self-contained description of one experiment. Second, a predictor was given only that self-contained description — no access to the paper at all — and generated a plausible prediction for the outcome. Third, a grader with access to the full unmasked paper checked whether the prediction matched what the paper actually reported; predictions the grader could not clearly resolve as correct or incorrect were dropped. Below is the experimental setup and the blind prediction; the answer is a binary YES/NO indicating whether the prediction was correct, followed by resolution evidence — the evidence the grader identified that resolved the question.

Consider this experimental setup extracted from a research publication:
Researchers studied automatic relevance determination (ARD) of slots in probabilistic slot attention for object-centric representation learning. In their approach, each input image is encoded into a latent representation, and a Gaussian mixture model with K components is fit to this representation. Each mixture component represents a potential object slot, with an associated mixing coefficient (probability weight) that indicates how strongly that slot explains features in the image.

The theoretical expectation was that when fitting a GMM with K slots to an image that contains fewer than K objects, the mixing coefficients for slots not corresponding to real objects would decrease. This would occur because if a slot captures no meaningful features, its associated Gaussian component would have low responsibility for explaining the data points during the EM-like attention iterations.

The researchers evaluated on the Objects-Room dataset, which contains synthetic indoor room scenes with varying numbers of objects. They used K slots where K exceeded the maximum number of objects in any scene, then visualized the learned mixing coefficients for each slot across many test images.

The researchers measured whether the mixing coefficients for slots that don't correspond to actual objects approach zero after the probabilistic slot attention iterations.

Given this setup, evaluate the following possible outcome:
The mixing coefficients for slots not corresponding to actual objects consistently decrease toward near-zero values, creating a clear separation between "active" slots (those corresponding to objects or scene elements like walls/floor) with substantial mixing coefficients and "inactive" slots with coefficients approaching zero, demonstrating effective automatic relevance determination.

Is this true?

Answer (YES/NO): YES